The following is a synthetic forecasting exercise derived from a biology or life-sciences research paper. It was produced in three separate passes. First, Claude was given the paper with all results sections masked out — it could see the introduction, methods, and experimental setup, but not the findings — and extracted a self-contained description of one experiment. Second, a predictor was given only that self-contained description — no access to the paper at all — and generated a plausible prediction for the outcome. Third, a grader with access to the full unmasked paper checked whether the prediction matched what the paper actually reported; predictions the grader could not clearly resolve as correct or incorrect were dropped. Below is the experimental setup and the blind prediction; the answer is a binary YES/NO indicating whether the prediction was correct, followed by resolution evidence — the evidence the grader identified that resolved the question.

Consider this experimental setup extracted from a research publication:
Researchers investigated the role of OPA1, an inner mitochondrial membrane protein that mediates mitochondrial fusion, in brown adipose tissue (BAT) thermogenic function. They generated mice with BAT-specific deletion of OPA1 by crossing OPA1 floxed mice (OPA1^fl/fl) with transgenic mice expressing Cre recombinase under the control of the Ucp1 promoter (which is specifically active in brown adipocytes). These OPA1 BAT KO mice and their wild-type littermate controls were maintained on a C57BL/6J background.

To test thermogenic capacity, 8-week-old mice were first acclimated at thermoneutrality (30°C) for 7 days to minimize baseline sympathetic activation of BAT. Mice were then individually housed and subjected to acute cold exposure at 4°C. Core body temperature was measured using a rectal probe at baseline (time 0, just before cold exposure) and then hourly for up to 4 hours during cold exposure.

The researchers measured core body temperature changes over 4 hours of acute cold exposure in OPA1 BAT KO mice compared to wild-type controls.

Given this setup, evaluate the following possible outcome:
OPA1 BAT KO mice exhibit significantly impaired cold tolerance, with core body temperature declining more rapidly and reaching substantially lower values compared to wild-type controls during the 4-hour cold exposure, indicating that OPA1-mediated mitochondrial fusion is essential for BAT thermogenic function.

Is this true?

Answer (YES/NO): NO